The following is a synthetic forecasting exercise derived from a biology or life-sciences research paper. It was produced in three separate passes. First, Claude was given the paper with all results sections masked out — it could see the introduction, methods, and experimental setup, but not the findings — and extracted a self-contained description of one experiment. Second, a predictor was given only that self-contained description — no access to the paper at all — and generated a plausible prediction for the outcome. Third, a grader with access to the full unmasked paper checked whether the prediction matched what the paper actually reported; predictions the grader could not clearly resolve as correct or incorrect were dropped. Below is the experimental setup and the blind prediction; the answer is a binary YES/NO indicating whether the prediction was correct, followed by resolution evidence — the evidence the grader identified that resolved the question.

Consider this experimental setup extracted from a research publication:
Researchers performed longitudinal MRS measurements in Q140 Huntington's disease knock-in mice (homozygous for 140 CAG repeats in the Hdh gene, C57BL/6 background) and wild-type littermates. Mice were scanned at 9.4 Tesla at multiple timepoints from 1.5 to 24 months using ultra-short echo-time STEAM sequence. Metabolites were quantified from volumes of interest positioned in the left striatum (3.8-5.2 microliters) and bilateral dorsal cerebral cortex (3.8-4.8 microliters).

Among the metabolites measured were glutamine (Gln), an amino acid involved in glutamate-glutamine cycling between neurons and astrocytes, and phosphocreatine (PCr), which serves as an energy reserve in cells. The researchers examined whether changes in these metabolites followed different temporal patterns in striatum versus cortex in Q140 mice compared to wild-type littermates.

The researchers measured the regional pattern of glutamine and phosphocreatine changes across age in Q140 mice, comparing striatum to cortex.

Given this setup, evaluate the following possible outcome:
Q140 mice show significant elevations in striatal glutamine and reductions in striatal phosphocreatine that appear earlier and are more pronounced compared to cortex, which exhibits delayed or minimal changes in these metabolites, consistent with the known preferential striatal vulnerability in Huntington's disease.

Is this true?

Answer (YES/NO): NO